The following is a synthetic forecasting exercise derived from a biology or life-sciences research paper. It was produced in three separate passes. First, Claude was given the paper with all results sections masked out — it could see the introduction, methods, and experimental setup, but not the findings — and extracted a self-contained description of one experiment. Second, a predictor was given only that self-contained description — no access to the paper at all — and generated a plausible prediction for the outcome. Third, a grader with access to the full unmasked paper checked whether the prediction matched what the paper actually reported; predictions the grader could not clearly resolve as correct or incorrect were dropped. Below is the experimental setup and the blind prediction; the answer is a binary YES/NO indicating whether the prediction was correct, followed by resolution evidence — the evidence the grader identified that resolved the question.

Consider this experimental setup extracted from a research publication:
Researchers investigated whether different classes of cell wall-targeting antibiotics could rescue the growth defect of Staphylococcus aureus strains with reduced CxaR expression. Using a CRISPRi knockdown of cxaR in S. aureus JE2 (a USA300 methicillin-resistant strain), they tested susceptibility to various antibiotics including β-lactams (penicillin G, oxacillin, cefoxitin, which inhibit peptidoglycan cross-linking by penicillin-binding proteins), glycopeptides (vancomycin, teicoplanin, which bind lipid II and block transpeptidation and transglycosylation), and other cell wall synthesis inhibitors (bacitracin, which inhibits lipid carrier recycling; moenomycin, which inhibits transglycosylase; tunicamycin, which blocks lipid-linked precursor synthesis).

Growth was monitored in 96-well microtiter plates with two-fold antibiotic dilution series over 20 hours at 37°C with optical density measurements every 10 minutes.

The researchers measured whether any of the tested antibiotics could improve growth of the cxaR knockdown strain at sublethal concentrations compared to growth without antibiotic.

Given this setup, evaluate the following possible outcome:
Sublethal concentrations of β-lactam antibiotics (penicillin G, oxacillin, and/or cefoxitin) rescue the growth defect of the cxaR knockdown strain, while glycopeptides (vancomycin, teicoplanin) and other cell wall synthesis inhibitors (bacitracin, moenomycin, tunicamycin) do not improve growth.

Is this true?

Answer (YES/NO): NO